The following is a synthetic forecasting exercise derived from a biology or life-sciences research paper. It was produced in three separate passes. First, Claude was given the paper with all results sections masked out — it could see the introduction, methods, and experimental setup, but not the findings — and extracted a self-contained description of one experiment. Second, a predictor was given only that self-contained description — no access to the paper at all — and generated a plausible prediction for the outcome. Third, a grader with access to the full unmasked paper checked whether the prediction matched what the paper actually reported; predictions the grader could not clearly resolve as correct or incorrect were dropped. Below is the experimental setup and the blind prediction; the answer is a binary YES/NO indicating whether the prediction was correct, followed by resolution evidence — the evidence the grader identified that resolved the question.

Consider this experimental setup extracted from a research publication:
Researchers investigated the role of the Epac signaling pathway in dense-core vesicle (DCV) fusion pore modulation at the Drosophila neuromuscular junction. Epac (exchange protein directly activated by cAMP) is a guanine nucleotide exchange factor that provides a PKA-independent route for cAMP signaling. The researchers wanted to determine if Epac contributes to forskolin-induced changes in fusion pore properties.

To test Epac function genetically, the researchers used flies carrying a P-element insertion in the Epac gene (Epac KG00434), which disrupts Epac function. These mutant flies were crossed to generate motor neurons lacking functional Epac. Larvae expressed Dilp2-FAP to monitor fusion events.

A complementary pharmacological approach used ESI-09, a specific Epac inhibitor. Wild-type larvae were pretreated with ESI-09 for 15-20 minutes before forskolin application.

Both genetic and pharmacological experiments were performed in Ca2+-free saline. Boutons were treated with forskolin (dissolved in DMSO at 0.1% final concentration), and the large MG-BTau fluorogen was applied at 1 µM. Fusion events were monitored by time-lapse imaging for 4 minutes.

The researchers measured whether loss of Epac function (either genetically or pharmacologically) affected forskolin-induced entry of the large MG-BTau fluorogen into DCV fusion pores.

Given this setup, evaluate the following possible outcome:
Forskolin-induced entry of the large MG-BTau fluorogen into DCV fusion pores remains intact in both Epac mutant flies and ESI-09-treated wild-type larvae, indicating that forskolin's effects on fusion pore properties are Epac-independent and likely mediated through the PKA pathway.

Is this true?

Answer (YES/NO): YES